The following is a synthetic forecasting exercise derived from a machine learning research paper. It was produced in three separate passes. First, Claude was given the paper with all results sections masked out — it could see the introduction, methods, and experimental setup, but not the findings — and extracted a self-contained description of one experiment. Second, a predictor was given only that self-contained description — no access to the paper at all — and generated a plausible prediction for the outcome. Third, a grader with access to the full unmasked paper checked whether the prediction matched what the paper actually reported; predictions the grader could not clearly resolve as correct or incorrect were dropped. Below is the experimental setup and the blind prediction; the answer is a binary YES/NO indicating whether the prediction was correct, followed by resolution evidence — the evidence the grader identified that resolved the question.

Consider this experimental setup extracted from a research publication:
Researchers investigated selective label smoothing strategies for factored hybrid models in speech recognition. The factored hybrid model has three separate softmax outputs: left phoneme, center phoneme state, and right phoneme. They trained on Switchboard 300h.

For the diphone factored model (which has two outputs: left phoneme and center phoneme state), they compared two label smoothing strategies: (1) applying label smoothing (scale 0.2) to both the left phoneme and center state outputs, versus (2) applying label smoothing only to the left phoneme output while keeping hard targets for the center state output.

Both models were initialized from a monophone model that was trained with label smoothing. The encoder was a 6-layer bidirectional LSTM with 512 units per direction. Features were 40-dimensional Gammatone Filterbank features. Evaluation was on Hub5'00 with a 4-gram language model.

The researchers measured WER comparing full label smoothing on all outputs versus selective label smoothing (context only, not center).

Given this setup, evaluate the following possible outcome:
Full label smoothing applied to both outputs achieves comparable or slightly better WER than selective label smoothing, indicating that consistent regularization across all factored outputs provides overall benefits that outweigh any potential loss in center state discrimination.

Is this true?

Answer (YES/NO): NO